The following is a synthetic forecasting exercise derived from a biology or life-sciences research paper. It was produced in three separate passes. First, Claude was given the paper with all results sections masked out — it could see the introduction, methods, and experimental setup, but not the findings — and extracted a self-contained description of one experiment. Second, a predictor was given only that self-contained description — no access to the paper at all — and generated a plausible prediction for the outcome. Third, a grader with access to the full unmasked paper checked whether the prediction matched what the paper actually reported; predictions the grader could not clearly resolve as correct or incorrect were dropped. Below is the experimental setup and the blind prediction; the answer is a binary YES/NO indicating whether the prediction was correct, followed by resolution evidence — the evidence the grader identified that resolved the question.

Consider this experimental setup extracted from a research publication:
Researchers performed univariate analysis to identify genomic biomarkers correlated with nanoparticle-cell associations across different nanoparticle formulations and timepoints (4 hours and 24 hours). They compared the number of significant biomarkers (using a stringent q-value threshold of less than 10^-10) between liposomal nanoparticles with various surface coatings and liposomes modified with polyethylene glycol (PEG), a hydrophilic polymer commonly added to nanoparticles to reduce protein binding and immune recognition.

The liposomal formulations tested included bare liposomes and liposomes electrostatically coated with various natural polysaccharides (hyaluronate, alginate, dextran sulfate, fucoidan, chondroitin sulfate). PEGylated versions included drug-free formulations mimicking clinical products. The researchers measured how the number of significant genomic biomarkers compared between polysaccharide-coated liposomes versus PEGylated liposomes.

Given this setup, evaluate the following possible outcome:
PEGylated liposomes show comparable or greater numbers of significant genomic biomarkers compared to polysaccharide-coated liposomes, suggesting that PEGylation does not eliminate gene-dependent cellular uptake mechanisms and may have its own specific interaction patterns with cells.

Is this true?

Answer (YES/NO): NO